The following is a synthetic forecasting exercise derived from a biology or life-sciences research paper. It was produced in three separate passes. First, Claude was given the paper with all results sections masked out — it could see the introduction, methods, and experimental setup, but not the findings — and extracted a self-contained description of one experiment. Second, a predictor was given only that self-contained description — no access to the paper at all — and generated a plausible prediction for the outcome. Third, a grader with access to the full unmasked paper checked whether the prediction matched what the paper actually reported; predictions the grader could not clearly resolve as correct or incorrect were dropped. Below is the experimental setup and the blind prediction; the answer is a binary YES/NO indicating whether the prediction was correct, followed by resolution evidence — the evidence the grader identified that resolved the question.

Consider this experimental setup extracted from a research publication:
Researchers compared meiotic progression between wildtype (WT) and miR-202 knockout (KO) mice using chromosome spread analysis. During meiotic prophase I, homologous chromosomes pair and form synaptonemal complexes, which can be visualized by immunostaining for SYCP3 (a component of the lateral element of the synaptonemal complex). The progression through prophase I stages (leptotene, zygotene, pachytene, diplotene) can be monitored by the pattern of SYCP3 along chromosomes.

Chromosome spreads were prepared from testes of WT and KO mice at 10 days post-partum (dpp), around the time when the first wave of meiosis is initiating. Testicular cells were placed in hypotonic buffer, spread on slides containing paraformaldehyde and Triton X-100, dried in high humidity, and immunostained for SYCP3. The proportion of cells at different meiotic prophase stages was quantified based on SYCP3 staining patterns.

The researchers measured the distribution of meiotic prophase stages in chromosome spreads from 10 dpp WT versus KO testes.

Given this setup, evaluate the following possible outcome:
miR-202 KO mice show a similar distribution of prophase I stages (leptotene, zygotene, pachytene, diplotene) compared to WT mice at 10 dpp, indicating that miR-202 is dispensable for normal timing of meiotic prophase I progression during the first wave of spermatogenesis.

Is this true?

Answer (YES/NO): NO